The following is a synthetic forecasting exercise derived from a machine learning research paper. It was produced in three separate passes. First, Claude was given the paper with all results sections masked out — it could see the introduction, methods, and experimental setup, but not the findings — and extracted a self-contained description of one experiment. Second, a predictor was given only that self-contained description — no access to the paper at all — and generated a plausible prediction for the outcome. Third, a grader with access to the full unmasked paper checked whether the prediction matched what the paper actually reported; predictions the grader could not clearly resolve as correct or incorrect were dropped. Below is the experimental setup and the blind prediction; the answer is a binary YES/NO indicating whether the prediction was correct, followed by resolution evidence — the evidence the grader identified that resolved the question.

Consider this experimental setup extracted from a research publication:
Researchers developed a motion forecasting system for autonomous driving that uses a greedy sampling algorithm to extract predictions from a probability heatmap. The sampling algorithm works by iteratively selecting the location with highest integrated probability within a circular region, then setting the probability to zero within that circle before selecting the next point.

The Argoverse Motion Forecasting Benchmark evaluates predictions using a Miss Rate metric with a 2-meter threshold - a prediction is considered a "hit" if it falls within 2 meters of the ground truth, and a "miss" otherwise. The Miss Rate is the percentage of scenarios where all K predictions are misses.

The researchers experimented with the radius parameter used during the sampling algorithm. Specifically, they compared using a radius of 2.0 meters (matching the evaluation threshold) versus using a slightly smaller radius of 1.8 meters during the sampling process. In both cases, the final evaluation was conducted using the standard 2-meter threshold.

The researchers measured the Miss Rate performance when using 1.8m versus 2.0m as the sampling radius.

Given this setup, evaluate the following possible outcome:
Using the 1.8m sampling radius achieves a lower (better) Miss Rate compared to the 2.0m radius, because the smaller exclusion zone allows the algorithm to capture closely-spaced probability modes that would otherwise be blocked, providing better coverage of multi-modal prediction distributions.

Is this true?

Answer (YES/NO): YES